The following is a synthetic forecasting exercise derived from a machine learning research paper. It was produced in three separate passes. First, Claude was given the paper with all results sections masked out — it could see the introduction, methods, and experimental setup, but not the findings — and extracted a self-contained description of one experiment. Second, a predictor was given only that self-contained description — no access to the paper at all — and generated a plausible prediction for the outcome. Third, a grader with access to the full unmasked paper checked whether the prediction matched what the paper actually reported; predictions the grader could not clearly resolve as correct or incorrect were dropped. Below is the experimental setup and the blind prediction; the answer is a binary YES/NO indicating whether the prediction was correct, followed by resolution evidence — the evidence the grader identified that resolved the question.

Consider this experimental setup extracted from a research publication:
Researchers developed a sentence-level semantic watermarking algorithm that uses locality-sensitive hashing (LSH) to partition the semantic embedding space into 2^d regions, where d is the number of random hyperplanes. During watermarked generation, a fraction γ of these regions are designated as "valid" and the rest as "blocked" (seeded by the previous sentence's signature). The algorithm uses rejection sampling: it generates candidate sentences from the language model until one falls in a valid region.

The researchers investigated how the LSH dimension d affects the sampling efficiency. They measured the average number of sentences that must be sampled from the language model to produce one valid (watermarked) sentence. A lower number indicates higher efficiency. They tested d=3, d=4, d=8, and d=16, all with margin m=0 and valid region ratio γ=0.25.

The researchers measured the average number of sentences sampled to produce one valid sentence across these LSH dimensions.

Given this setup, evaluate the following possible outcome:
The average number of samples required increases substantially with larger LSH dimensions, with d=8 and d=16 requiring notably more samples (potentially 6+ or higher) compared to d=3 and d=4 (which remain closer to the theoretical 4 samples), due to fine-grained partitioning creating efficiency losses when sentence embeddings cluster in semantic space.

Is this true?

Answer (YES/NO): NO